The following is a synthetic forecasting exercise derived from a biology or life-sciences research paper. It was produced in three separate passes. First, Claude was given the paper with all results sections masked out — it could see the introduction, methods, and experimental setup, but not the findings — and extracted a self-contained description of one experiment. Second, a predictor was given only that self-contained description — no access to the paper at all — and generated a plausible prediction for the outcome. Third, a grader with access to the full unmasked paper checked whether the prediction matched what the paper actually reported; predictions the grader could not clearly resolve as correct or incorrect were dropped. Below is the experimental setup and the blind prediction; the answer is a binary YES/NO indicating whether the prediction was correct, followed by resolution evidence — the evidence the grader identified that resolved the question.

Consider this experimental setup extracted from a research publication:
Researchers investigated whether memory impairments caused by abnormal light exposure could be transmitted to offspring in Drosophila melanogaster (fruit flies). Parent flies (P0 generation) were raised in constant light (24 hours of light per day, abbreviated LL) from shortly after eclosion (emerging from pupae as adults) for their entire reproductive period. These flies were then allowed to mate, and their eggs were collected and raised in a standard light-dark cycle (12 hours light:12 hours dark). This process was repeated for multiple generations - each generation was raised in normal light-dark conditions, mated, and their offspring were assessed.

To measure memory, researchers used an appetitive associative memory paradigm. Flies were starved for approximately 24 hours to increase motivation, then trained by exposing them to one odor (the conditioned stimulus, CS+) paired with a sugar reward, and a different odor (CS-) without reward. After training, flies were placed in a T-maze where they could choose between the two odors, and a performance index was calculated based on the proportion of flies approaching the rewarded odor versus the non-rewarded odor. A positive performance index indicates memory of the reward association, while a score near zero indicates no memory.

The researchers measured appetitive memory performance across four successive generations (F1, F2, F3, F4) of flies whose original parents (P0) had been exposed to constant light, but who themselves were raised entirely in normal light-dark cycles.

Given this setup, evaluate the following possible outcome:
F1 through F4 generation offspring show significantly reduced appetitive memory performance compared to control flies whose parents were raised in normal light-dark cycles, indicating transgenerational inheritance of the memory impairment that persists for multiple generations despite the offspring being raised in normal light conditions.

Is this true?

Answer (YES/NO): NO